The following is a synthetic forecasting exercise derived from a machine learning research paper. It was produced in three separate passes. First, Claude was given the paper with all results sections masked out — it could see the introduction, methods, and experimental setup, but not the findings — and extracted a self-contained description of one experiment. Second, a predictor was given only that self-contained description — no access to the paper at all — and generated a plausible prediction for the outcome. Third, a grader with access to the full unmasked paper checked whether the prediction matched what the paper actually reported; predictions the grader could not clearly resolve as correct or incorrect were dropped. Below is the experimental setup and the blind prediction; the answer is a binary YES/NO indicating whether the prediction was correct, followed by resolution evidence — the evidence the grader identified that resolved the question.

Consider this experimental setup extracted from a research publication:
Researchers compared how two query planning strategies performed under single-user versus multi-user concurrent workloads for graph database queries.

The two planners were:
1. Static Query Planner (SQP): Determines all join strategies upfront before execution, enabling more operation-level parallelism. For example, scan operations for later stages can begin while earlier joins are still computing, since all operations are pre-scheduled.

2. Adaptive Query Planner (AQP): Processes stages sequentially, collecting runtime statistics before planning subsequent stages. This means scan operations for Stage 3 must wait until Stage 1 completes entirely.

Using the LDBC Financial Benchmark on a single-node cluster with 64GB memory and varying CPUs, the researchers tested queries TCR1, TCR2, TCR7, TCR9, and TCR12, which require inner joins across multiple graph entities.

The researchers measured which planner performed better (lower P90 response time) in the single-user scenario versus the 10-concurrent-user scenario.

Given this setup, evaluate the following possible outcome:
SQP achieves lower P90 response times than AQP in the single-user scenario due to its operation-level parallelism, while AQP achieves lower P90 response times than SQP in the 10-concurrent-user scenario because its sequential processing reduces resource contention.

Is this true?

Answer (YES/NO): NO